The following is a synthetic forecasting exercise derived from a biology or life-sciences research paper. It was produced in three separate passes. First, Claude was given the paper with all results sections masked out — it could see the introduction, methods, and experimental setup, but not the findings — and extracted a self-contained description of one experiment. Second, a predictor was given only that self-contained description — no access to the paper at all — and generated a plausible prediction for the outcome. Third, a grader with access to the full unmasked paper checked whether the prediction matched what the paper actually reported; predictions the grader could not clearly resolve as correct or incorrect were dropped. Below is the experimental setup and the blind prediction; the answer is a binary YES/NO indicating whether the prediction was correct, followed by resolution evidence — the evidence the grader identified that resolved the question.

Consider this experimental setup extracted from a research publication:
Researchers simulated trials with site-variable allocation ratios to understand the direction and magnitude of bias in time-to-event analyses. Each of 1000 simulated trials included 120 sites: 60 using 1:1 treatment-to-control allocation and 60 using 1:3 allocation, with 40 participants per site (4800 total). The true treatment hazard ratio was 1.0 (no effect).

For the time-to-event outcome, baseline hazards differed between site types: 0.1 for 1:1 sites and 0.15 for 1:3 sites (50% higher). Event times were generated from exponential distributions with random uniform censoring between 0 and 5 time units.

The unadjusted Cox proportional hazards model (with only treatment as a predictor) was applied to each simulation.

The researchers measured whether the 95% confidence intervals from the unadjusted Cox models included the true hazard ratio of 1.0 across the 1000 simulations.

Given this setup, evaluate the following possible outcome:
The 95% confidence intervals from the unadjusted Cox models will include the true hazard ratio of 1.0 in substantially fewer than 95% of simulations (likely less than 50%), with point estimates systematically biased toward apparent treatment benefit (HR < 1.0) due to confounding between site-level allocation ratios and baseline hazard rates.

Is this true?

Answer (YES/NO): NO